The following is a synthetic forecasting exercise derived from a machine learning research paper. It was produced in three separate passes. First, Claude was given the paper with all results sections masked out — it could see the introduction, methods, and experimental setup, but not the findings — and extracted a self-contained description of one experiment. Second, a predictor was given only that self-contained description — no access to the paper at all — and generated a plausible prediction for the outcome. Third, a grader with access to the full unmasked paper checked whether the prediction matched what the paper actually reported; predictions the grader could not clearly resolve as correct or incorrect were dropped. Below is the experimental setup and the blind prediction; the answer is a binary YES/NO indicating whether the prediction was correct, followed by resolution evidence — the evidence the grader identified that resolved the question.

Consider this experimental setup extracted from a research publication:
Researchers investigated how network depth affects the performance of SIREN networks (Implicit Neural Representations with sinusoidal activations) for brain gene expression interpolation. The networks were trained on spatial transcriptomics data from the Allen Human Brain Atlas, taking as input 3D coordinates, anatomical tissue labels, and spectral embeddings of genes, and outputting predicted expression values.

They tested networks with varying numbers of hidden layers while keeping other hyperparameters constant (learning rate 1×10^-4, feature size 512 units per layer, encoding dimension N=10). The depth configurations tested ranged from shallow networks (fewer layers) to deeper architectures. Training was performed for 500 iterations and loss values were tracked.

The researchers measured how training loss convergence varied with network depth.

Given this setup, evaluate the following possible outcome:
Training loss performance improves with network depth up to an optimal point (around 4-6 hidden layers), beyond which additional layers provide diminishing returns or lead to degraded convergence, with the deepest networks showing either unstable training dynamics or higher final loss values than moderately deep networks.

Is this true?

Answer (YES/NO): NO